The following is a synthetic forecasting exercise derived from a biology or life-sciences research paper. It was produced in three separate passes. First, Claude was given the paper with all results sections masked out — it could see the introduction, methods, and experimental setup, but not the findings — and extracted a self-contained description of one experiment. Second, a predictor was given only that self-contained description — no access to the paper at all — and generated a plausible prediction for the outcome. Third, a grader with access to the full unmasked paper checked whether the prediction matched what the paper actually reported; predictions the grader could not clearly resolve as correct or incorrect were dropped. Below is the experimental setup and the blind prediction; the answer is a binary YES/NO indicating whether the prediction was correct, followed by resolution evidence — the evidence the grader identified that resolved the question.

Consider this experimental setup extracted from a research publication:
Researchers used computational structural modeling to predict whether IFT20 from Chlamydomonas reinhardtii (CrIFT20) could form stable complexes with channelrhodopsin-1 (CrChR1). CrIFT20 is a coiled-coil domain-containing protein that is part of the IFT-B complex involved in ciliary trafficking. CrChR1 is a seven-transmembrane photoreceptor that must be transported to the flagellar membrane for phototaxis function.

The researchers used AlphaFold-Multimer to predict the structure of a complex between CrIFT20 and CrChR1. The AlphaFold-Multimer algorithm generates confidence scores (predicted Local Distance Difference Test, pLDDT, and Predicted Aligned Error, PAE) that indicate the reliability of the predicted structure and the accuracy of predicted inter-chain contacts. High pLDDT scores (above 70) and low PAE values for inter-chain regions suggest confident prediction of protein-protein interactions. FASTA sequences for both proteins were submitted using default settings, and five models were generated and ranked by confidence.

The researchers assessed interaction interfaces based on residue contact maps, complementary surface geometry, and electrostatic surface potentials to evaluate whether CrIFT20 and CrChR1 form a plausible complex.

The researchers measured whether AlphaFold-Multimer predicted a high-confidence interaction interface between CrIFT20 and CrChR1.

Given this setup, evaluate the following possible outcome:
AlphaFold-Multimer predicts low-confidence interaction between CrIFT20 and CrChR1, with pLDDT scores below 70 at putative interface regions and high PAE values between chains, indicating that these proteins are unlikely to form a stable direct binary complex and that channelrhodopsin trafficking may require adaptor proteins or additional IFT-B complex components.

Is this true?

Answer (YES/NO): NO